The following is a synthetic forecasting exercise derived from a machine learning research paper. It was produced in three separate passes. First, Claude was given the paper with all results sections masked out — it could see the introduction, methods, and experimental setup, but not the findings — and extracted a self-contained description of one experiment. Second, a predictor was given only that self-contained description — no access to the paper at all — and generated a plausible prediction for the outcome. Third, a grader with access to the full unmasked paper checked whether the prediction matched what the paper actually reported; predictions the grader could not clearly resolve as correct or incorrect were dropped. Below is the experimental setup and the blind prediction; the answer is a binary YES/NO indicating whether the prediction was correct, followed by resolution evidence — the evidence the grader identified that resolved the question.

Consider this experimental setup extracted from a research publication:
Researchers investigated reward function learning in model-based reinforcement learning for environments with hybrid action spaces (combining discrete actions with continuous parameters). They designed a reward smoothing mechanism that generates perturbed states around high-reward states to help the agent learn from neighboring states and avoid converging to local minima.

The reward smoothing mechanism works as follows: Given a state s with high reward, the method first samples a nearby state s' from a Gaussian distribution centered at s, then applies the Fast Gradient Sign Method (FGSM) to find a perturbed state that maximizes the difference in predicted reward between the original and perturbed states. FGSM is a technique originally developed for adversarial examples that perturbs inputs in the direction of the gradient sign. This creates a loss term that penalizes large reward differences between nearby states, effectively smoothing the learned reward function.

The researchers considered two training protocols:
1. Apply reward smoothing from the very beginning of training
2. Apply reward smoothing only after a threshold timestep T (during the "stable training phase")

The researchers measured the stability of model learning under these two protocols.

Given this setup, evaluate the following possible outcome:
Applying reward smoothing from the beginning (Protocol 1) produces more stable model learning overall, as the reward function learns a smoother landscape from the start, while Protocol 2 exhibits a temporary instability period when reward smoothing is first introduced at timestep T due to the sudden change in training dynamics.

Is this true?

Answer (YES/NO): NO